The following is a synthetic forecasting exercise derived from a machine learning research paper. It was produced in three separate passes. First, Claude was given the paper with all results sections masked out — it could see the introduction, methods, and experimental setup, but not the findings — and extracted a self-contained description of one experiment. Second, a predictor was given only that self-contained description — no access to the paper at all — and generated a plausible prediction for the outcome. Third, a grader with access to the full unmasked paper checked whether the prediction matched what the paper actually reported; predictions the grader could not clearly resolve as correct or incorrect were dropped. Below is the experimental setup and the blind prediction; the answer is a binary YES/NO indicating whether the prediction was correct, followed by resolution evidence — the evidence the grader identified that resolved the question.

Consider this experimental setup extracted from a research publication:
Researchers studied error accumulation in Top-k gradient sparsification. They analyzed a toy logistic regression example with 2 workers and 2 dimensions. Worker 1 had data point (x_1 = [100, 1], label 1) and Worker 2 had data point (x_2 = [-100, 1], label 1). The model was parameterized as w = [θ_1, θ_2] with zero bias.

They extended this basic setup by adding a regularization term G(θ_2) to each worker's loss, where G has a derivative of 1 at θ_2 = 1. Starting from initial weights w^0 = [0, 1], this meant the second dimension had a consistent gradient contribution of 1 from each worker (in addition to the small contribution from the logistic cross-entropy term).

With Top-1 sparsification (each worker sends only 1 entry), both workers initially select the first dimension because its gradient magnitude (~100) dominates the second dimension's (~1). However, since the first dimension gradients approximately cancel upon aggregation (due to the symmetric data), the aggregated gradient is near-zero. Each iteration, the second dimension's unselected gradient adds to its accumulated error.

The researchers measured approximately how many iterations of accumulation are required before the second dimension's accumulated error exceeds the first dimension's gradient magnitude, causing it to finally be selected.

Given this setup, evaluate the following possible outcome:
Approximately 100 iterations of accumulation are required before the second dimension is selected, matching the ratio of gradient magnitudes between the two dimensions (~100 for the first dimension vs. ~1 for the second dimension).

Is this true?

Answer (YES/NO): NO